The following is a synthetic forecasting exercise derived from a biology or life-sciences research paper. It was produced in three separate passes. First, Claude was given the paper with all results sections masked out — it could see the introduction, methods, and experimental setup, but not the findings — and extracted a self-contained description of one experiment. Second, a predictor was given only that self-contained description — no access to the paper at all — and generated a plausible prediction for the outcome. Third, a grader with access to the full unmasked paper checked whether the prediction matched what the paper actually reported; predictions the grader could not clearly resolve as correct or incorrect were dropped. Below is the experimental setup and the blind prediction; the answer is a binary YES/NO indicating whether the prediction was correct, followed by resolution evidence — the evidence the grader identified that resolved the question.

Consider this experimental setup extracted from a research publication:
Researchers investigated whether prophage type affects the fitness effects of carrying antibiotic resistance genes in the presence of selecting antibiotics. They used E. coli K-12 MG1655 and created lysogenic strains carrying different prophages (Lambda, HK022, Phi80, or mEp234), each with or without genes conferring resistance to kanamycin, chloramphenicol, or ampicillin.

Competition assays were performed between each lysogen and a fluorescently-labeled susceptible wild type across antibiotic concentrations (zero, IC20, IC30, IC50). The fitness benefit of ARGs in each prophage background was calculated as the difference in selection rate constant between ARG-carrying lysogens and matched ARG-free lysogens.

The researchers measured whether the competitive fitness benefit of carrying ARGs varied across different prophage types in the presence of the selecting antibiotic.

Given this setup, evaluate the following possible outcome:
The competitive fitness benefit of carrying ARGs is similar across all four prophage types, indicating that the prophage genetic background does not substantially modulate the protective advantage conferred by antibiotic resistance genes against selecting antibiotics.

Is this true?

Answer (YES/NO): NO